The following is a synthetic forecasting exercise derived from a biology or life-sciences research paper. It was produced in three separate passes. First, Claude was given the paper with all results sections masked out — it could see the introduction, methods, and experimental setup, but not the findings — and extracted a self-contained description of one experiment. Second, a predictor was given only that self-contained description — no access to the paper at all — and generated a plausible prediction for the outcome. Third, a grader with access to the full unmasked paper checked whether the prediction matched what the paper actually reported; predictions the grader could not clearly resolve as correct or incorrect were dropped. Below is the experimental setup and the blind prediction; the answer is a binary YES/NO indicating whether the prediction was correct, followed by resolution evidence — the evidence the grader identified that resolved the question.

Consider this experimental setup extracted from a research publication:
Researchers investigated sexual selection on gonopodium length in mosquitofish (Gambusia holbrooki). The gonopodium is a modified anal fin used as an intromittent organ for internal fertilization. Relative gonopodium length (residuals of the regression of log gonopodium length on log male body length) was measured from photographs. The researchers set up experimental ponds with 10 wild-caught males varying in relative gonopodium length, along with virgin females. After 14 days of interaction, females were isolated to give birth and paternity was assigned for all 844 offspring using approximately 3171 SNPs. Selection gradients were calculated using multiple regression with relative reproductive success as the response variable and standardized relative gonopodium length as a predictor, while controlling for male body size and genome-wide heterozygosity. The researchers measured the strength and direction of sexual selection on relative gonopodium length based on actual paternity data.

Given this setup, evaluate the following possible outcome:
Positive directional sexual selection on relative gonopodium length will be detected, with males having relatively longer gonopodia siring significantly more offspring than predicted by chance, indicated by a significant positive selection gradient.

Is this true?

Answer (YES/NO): YES